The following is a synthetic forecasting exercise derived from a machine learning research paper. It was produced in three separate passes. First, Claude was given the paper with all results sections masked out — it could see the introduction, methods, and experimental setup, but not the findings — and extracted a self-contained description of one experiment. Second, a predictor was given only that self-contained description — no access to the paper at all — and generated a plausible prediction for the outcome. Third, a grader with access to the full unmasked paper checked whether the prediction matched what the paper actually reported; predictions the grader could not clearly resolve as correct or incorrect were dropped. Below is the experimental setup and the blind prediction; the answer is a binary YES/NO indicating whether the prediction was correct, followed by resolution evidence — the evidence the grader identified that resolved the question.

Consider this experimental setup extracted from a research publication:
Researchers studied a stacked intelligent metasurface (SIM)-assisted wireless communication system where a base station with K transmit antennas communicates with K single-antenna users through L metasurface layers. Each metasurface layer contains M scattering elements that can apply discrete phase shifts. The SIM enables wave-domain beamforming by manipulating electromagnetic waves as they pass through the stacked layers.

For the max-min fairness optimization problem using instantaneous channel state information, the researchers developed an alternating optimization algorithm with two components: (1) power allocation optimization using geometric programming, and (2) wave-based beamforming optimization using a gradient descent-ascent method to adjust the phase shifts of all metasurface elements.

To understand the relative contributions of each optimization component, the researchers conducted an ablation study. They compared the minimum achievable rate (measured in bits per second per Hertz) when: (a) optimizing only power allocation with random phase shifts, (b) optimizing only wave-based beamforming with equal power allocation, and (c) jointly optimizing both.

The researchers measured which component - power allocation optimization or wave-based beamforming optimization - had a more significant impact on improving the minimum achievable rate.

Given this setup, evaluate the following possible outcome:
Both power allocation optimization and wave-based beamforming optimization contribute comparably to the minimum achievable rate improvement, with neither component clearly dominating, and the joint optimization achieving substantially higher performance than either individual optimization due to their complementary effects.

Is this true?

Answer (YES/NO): NO